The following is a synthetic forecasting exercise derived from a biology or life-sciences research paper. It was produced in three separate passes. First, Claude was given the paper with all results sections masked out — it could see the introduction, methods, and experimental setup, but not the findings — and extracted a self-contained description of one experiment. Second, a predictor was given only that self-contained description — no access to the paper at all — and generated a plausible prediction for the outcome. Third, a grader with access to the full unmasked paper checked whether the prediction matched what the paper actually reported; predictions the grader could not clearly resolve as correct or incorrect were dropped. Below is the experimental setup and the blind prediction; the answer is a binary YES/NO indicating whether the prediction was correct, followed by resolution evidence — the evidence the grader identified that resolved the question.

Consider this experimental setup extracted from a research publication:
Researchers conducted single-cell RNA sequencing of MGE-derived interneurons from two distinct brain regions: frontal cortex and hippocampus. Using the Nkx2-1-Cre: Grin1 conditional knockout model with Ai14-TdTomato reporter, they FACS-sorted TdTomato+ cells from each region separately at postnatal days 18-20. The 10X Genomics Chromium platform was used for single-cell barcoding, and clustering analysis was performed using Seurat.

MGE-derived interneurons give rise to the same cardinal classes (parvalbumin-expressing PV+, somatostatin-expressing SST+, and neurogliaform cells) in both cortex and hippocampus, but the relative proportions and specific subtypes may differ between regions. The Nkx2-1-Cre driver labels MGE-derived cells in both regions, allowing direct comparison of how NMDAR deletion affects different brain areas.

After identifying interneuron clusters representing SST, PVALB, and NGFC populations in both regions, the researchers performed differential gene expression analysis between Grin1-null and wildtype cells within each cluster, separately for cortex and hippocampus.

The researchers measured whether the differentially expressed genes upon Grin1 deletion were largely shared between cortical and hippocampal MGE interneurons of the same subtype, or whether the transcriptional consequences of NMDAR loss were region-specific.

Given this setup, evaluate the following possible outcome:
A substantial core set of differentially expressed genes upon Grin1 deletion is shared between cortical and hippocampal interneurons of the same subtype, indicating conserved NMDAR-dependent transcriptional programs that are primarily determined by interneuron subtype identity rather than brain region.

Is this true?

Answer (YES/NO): NO